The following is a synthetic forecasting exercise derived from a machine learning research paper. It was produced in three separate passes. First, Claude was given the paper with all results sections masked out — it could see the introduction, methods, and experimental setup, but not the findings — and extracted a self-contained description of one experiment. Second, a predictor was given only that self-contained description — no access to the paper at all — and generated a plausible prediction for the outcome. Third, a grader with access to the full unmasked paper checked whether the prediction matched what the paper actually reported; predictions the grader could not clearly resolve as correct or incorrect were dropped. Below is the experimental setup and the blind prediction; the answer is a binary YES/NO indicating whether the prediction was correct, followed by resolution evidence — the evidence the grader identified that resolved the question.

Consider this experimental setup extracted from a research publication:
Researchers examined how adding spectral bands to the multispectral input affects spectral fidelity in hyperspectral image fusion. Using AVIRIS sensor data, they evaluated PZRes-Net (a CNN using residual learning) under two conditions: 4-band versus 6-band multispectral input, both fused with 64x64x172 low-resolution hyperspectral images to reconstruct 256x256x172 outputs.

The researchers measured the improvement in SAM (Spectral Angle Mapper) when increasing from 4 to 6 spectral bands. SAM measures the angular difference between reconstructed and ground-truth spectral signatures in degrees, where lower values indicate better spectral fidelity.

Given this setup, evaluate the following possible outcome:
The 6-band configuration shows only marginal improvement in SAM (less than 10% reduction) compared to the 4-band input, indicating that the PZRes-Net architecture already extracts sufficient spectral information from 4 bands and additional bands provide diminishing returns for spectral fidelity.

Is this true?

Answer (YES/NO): NO